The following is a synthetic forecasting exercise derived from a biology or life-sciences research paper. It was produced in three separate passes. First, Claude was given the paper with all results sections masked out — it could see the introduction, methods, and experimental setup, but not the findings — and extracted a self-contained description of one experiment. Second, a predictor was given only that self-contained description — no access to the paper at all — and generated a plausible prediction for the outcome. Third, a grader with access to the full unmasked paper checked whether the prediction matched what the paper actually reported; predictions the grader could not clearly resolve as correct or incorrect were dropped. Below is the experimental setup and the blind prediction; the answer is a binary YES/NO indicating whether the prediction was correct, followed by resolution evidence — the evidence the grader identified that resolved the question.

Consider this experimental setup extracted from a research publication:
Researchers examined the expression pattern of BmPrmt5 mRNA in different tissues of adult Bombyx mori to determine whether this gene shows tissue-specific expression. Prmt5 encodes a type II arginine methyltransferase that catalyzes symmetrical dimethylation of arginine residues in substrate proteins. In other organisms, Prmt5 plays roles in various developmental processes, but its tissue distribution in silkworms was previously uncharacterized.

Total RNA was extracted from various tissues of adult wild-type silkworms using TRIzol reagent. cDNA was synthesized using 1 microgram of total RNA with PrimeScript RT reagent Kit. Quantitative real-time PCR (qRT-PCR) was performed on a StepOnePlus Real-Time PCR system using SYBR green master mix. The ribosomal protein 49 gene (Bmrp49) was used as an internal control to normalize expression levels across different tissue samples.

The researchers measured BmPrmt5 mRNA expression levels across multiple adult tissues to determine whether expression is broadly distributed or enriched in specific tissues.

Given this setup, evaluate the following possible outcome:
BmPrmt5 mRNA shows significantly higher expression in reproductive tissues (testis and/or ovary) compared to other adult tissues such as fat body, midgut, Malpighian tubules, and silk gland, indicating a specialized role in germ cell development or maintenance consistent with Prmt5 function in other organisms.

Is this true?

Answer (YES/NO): YES